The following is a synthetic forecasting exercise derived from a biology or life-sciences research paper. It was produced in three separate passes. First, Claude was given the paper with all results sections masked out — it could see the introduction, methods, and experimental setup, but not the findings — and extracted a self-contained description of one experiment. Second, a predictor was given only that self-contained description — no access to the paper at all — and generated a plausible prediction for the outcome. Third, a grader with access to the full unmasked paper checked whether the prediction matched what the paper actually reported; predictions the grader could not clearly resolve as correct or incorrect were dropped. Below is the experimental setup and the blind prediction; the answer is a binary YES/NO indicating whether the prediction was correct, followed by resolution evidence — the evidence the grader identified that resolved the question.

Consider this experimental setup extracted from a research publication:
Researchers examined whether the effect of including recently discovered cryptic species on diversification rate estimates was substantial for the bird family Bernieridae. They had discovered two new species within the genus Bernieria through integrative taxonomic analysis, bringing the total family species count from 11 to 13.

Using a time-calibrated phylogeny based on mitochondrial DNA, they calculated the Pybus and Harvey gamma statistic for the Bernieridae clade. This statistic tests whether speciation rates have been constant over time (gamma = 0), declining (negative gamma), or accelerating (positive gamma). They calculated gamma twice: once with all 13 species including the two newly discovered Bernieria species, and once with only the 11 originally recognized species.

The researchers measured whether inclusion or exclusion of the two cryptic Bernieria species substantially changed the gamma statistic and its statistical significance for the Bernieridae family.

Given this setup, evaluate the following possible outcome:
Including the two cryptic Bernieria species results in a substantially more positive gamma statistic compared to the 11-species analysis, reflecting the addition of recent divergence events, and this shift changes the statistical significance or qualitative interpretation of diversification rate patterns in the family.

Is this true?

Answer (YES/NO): NO